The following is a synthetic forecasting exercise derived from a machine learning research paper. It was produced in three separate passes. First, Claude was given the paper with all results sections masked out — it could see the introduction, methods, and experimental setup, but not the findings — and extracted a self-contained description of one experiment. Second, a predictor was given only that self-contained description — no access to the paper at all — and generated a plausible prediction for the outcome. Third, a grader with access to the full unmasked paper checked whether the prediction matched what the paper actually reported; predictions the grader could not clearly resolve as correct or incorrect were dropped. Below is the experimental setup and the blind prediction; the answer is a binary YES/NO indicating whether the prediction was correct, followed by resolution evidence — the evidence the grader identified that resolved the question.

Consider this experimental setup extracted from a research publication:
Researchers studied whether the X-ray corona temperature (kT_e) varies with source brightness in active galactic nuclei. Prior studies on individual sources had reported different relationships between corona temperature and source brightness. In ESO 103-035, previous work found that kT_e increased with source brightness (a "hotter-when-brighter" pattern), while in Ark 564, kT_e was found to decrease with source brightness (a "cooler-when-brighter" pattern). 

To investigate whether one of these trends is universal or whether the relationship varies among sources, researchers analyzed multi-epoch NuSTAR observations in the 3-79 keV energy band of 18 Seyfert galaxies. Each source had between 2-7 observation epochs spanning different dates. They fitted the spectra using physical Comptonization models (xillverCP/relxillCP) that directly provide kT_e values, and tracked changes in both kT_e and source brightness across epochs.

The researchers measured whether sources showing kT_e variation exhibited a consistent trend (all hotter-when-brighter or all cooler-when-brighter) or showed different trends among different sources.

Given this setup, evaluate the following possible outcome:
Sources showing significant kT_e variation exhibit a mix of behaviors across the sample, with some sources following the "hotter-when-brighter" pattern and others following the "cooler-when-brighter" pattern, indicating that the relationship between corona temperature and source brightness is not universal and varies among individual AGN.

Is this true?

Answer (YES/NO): NO